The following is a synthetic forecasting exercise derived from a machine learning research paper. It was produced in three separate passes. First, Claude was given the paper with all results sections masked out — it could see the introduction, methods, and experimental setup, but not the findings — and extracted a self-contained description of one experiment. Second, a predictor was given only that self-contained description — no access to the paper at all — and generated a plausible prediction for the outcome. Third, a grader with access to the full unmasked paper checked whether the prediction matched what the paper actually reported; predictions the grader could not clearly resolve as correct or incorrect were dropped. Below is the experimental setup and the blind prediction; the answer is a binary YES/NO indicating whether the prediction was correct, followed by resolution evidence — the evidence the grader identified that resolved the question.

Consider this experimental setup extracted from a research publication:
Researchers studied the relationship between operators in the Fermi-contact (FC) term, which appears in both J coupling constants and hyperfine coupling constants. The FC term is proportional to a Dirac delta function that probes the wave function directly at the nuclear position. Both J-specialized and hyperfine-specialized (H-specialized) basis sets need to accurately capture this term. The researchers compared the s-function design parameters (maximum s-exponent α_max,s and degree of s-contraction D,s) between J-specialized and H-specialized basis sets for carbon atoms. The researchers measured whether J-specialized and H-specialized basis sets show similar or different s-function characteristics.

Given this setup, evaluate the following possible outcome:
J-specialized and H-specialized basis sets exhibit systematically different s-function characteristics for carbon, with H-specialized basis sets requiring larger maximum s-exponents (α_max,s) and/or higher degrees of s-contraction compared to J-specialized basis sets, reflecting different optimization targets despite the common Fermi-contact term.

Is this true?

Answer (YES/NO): NO